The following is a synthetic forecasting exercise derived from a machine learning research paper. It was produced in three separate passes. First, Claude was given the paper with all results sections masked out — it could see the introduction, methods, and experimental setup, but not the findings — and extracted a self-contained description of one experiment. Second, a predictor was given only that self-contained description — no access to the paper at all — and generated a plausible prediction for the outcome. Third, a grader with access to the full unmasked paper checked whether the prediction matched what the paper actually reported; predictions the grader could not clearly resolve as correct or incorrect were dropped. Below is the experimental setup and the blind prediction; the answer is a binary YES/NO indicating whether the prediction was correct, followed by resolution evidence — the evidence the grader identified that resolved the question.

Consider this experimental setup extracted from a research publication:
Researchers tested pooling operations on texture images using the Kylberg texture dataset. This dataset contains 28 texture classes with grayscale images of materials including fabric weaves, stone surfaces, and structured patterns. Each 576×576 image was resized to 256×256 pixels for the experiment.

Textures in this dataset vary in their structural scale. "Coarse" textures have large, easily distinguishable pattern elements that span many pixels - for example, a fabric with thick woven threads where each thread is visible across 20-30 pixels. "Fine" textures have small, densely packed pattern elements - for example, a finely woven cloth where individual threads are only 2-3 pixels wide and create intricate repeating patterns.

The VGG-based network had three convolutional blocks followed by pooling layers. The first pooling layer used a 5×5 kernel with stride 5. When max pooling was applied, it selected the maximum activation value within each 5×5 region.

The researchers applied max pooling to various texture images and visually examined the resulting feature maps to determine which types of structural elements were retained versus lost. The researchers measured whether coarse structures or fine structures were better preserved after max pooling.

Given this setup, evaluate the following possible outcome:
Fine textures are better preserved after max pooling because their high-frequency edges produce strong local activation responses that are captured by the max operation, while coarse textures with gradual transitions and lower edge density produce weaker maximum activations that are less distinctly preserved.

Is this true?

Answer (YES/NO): NO